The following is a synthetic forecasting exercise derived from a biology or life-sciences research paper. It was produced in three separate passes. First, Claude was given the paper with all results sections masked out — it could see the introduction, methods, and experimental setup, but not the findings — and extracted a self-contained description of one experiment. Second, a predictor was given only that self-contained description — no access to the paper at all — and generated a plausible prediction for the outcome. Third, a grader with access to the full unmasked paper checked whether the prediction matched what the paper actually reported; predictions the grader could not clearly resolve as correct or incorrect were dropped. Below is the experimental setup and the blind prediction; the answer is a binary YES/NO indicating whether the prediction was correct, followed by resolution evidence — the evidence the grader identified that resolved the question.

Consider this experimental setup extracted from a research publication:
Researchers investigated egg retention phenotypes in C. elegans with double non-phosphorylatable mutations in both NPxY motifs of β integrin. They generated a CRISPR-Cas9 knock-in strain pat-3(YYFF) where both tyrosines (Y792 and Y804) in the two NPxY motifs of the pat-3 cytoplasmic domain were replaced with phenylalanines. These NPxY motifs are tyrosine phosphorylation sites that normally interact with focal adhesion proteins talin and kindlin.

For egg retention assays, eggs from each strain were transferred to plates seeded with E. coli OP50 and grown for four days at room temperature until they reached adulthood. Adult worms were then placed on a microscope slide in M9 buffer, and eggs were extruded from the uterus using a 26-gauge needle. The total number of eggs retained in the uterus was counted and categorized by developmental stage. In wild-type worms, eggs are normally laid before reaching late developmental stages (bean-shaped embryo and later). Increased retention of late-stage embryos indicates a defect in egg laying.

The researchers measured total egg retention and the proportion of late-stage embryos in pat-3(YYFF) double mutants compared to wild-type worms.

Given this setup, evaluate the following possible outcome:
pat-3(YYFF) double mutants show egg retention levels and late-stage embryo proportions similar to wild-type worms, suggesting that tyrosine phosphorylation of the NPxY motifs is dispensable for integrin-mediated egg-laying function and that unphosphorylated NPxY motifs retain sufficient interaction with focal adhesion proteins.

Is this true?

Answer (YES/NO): NO